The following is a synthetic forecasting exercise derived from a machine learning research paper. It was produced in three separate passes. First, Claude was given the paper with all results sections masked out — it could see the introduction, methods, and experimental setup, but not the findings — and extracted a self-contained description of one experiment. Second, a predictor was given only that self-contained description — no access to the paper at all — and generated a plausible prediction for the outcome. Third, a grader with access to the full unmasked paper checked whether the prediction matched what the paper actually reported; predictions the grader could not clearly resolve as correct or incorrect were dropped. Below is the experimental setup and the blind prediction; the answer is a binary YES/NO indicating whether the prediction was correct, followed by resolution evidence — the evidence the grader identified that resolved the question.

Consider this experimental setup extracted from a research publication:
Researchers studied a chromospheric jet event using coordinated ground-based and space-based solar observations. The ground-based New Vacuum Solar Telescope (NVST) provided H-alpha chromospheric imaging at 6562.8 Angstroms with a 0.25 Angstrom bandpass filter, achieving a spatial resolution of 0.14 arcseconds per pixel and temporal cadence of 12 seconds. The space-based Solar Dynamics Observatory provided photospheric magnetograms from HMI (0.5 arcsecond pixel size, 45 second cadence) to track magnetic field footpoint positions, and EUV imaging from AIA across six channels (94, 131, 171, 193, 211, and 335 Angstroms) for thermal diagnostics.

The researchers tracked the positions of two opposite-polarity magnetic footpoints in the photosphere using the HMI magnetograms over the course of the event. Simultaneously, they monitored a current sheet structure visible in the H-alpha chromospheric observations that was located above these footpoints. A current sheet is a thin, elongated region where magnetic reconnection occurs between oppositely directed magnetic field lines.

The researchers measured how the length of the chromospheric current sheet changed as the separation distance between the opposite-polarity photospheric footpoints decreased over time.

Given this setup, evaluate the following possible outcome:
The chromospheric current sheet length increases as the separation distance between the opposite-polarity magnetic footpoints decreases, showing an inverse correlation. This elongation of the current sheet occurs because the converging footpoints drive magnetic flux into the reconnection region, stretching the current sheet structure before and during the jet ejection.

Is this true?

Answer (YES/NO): YES